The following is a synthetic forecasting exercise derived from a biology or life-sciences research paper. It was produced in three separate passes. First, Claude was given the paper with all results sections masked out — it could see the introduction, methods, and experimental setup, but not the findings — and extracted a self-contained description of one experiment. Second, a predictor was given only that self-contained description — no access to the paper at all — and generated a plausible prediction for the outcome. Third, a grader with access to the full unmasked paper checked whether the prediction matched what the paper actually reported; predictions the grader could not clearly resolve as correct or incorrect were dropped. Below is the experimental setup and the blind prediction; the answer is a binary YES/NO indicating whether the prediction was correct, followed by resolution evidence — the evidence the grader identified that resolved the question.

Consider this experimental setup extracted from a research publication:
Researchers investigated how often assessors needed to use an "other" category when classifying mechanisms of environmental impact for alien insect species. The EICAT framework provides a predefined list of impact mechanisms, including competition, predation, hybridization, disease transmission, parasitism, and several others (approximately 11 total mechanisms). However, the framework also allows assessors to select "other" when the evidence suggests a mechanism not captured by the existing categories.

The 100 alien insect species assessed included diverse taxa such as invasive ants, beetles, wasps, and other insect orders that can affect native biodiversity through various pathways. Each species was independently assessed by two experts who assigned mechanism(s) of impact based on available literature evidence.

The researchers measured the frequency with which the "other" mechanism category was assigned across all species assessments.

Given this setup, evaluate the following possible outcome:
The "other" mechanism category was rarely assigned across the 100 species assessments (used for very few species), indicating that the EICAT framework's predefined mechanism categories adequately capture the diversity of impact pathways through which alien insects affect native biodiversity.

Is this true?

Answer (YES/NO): NO